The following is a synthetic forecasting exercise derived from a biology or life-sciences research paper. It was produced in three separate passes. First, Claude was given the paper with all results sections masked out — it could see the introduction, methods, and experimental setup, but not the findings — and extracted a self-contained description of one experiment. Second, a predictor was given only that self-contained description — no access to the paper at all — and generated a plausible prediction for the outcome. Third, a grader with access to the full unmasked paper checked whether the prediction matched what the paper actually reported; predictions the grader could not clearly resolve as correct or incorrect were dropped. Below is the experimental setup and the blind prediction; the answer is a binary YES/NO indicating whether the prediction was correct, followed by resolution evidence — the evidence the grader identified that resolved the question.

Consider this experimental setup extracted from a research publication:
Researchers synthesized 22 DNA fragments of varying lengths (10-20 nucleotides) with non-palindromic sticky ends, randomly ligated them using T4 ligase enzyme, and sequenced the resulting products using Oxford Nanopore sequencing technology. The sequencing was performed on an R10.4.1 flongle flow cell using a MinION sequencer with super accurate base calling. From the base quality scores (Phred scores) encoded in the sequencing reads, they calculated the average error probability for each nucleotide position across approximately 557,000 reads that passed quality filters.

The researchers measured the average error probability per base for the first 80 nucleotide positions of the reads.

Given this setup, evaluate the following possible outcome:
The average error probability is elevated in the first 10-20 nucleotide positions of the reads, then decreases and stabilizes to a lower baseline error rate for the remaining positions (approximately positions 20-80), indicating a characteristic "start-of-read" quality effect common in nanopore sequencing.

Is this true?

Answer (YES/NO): YES